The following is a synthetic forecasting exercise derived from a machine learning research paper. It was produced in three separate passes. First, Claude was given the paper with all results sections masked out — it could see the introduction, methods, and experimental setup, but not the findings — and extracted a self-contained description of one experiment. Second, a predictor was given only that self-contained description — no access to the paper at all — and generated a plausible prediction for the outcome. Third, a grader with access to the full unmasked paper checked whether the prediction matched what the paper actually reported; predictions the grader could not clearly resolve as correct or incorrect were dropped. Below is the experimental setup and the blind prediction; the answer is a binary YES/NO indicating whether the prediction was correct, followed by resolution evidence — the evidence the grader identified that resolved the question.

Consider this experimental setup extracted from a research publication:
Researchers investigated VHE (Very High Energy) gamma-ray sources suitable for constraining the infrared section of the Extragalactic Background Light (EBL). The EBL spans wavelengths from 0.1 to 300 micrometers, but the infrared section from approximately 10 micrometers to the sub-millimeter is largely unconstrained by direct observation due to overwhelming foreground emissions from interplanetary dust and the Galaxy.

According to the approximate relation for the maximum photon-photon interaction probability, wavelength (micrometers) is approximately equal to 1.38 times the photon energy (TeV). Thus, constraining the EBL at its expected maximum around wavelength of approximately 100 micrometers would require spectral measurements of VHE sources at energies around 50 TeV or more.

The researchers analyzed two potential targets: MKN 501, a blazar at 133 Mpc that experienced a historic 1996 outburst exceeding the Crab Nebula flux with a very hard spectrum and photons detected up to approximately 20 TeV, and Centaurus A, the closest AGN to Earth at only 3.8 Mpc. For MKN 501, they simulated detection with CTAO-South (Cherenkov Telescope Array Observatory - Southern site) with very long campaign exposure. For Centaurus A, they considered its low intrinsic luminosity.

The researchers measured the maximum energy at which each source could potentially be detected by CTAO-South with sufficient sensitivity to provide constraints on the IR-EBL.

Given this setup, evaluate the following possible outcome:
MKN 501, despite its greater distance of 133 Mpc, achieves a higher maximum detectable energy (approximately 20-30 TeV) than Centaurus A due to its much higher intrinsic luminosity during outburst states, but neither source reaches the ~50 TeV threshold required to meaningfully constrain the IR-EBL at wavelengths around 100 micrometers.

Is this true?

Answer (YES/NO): YES